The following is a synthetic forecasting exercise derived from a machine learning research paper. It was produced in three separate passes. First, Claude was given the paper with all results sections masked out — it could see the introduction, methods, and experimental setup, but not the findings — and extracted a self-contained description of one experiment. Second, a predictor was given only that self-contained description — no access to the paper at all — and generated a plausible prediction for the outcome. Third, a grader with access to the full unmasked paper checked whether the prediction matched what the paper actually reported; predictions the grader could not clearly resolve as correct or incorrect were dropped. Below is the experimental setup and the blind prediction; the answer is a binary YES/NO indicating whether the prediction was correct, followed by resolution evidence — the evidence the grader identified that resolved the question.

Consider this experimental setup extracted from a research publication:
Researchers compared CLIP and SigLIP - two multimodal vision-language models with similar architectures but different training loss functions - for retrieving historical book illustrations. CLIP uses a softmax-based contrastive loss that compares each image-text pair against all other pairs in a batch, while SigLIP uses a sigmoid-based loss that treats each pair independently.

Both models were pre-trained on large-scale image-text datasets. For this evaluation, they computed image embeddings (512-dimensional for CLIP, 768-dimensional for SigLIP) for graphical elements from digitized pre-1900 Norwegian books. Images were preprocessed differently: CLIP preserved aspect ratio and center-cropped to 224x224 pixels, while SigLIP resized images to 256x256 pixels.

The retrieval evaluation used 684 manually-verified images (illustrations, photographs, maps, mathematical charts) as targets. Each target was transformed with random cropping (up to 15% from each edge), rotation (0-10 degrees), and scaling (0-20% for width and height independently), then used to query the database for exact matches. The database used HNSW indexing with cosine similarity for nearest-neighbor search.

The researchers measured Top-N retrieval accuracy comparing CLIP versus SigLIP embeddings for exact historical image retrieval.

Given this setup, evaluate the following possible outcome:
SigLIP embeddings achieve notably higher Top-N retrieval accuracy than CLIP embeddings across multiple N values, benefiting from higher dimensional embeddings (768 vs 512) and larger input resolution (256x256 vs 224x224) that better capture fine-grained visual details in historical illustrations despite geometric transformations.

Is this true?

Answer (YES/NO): NO